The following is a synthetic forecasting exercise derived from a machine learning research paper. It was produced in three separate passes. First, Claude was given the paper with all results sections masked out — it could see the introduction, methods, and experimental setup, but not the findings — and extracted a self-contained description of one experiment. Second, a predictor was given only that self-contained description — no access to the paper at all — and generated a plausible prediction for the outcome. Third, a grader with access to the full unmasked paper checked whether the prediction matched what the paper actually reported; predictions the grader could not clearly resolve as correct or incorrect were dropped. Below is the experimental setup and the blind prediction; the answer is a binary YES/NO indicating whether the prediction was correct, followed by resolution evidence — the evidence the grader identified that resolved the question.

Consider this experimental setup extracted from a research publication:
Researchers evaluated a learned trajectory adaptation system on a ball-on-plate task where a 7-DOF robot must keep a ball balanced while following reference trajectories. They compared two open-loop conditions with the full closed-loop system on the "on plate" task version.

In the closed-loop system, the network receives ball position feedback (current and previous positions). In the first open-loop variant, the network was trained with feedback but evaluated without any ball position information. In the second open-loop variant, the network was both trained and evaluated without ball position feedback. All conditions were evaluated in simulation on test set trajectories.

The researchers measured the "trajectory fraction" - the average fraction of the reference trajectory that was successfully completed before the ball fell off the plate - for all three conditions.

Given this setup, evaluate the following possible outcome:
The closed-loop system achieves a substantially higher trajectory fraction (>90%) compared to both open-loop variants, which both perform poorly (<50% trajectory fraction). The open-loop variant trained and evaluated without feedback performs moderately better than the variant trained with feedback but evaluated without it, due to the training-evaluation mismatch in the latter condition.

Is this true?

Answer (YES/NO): NO